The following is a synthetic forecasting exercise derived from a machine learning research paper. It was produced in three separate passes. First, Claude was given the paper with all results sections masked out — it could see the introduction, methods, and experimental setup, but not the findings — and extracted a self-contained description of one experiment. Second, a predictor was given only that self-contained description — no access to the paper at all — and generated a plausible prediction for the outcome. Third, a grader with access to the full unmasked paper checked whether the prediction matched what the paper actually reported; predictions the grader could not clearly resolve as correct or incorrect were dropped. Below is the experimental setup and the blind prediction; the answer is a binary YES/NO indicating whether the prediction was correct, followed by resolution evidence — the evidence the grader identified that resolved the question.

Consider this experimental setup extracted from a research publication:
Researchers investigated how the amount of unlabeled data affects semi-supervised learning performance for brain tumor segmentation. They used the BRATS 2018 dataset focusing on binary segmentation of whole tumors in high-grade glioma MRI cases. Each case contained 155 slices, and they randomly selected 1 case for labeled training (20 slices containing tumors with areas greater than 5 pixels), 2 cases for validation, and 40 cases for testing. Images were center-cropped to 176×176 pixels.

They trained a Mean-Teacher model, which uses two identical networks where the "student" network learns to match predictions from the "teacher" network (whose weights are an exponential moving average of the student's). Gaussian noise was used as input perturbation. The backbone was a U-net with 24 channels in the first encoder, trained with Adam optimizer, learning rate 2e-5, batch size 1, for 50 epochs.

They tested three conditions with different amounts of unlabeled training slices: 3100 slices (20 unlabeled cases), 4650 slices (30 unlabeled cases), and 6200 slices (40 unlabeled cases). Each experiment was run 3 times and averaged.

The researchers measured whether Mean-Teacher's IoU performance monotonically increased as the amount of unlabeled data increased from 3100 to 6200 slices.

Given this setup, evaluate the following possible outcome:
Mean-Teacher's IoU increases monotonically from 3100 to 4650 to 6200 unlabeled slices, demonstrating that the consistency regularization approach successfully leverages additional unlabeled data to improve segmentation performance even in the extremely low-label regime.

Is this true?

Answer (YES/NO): NO